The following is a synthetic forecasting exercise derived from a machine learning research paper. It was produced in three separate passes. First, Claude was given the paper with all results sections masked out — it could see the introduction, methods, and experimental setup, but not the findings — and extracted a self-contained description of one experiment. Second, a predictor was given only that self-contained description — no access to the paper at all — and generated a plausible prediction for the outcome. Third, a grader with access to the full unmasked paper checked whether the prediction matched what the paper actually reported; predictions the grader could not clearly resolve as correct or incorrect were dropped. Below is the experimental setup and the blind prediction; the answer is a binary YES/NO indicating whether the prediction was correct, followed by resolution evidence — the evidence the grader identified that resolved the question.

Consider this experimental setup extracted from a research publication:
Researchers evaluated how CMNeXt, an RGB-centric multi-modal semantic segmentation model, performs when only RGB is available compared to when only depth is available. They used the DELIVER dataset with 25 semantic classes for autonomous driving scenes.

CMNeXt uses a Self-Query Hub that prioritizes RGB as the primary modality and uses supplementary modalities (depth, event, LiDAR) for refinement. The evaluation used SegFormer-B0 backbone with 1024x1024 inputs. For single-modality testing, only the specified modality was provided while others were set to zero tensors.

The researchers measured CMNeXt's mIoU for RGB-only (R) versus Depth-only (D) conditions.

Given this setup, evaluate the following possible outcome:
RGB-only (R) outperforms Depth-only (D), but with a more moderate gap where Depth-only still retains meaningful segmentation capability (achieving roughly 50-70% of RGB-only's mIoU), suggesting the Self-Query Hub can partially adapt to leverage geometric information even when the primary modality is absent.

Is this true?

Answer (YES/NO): NO